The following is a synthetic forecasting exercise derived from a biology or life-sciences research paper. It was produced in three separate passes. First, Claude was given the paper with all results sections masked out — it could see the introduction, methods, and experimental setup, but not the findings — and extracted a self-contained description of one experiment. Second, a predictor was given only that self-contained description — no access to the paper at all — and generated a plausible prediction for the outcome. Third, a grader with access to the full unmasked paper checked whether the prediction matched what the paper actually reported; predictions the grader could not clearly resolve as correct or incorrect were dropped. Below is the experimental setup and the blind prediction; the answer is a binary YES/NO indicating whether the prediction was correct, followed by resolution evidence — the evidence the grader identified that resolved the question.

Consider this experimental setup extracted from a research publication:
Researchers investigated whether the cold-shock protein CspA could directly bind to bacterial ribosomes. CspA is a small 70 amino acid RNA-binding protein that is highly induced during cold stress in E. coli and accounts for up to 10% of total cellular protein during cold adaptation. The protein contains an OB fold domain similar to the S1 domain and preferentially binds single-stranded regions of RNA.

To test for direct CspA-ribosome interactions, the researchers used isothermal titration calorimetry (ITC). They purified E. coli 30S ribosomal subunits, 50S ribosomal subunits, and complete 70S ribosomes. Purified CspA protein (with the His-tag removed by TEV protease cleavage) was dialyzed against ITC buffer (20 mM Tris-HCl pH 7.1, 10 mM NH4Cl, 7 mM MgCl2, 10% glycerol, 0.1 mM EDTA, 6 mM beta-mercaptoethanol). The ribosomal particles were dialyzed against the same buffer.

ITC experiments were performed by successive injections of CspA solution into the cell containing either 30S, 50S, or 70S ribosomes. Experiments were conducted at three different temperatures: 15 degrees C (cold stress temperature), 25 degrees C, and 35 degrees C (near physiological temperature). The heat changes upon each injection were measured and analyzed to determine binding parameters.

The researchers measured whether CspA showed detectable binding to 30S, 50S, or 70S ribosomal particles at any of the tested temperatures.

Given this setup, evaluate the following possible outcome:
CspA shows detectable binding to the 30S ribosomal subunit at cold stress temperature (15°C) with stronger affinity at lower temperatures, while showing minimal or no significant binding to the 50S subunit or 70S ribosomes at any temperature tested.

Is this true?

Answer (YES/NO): NO